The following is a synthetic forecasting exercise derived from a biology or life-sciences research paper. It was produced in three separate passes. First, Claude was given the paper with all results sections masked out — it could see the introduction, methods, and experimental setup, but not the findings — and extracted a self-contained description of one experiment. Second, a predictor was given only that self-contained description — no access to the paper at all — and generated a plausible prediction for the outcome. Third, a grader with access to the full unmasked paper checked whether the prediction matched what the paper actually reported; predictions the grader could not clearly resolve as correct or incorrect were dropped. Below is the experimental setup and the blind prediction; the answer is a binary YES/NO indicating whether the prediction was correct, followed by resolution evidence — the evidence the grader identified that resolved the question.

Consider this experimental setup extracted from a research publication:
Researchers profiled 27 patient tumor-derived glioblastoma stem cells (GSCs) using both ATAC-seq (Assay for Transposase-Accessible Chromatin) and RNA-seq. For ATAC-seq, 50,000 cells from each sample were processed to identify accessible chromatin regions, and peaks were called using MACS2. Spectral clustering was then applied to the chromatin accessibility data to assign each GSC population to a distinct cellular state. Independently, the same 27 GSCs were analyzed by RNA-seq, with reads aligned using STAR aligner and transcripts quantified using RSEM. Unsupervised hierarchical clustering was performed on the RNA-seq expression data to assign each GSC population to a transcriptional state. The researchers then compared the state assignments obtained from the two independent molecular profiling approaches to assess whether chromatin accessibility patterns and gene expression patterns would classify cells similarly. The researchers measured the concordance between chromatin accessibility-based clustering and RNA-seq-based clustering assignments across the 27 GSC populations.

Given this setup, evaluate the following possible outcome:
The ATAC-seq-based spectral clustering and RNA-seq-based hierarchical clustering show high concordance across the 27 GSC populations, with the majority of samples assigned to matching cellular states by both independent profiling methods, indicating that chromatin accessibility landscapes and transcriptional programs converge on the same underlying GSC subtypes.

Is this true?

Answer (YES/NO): YES